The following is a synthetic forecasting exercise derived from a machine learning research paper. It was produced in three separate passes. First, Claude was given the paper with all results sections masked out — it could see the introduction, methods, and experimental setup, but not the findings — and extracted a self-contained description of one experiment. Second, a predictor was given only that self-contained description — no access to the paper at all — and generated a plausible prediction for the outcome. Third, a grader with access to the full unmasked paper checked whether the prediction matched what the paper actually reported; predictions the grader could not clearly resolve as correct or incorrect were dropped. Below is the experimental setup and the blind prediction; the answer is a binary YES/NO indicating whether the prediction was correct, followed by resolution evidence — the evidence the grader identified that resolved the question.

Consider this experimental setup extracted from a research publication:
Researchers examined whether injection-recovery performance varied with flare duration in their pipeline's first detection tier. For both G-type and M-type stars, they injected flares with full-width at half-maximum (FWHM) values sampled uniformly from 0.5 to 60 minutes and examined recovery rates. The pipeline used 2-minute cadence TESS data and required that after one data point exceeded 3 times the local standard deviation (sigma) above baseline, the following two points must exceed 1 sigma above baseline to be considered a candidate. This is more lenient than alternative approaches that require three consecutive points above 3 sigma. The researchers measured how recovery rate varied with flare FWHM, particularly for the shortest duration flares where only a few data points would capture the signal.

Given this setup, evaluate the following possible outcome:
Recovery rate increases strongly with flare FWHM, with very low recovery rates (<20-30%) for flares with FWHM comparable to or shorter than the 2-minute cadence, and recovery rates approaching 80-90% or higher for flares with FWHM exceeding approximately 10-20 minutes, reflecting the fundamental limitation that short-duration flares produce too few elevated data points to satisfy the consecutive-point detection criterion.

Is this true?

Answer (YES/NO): NO